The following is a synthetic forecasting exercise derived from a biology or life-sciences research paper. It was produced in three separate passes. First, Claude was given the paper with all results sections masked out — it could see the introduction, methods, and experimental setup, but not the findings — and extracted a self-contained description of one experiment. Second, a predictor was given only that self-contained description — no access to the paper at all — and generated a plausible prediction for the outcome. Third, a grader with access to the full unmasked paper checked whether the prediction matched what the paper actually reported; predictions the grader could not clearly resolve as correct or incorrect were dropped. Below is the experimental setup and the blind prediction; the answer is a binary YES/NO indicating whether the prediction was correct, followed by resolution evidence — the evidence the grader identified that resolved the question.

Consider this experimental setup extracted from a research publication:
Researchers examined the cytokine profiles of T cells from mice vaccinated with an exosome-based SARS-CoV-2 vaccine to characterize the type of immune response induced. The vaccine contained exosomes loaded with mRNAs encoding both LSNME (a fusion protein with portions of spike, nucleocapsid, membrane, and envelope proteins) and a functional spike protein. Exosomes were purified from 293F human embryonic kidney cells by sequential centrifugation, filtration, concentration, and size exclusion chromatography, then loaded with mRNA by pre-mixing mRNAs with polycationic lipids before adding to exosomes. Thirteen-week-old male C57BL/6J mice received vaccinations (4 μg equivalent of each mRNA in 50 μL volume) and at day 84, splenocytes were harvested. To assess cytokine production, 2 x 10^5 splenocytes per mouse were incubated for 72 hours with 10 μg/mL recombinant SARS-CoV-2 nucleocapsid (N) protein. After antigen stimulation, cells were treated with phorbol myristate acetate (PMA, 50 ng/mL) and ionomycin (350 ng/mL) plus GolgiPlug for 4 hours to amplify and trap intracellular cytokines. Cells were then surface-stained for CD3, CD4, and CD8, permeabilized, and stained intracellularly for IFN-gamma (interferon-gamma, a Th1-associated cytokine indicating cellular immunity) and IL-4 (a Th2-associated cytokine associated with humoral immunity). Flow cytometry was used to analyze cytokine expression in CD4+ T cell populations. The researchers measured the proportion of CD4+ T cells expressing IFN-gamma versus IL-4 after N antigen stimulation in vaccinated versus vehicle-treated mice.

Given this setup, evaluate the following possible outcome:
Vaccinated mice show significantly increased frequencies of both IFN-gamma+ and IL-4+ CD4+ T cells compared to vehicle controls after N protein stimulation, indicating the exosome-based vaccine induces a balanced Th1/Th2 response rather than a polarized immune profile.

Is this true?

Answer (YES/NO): NO